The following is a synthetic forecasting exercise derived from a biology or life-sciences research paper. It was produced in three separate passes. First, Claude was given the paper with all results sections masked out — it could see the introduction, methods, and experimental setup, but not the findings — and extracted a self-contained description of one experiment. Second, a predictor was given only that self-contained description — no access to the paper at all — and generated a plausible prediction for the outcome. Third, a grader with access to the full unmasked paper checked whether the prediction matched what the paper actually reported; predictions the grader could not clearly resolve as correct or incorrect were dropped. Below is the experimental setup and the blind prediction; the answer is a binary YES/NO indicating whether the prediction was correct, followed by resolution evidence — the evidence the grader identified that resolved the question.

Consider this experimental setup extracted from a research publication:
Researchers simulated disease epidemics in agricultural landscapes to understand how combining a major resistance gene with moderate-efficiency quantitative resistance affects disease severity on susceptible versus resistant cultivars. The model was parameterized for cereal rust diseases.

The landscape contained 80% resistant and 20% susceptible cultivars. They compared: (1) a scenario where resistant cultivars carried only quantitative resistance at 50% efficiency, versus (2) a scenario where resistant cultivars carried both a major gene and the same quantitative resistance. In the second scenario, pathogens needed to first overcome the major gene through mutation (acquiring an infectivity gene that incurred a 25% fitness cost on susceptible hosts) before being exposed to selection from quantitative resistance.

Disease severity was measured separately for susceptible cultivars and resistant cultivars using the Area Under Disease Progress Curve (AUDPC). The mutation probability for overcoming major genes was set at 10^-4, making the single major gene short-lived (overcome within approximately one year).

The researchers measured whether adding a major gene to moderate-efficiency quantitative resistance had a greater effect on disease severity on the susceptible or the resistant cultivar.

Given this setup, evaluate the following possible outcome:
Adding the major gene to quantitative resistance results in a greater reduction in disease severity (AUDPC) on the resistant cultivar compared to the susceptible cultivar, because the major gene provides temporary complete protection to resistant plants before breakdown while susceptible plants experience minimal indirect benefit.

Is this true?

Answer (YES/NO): NO